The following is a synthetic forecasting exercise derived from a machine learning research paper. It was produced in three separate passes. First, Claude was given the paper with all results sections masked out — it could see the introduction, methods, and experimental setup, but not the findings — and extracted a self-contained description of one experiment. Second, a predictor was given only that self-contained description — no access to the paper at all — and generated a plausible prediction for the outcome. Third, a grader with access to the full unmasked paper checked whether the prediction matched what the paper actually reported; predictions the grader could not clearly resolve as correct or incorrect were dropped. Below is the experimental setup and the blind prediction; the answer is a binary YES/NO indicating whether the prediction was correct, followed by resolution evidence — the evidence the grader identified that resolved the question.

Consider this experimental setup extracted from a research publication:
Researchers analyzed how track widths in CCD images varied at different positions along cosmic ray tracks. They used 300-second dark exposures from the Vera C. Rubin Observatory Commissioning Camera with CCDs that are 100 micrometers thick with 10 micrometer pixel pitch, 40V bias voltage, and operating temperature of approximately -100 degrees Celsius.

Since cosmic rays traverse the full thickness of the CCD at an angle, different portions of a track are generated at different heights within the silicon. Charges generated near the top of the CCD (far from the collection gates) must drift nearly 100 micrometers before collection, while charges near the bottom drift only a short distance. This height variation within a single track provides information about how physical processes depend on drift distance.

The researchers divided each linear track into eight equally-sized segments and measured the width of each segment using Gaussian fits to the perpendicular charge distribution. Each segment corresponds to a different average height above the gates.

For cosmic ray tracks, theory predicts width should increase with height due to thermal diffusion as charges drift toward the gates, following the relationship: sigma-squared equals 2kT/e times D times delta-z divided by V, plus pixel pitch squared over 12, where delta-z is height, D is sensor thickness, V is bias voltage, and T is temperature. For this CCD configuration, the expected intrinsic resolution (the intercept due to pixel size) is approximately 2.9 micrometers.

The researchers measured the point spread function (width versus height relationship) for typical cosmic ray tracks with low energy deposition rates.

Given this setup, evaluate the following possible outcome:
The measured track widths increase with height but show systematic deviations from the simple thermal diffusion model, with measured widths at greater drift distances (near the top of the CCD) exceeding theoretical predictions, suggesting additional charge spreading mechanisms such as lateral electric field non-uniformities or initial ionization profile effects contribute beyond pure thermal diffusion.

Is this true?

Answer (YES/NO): NO